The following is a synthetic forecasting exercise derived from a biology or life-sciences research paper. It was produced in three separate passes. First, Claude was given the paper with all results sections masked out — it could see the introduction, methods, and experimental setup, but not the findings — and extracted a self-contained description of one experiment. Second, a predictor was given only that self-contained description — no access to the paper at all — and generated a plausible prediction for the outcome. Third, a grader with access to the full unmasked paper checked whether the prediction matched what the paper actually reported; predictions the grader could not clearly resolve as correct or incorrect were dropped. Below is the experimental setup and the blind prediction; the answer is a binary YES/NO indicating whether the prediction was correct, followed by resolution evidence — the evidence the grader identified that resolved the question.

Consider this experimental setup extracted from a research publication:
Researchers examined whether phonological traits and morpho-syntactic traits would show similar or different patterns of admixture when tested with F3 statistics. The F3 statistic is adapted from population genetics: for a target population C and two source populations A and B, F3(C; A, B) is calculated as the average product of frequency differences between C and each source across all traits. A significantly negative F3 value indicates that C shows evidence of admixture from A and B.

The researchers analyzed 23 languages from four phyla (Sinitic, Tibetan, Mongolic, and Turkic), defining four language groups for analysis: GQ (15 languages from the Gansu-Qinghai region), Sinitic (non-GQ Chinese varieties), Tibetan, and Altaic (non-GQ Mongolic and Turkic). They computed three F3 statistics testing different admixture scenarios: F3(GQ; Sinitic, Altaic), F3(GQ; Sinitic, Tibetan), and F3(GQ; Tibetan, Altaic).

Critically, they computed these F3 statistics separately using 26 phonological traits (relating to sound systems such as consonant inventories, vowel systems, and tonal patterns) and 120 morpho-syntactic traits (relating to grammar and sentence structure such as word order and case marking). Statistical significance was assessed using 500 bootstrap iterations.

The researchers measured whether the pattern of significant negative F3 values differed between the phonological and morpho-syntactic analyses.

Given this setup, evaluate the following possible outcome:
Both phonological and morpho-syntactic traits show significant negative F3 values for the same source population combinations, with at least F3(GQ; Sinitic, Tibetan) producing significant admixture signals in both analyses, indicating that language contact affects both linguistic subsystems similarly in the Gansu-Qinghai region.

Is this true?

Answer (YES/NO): NO